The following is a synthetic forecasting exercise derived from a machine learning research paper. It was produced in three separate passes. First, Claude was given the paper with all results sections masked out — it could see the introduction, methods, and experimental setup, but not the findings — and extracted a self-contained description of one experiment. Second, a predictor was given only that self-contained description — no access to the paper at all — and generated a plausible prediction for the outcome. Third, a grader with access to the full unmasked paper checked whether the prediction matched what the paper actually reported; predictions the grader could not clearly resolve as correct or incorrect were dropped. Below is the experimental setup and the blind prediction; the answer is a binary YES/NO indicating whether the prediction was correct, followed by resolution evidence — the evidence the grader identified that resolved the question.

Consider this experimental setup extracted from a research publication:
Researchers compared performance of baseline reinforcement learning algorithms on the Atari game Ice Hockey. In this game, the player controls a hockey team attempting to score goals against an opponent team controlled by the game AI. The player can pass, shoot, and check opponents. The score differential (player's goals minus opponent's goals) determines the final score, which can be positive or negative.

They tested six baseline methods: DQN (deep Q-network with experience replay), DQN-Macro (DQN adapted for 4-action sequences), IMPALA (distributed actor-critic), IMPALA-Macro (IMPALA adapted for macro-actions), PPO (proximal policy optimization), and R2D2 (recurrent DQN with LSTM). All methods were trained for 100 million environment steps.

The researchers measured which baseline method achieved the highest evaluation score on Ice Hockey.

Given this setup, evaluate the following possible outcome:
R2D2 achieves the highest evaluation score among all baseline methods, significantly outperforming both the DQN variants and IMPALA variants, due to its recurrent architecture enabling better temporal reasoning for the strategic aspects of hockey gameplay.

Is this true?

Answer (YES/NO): NO